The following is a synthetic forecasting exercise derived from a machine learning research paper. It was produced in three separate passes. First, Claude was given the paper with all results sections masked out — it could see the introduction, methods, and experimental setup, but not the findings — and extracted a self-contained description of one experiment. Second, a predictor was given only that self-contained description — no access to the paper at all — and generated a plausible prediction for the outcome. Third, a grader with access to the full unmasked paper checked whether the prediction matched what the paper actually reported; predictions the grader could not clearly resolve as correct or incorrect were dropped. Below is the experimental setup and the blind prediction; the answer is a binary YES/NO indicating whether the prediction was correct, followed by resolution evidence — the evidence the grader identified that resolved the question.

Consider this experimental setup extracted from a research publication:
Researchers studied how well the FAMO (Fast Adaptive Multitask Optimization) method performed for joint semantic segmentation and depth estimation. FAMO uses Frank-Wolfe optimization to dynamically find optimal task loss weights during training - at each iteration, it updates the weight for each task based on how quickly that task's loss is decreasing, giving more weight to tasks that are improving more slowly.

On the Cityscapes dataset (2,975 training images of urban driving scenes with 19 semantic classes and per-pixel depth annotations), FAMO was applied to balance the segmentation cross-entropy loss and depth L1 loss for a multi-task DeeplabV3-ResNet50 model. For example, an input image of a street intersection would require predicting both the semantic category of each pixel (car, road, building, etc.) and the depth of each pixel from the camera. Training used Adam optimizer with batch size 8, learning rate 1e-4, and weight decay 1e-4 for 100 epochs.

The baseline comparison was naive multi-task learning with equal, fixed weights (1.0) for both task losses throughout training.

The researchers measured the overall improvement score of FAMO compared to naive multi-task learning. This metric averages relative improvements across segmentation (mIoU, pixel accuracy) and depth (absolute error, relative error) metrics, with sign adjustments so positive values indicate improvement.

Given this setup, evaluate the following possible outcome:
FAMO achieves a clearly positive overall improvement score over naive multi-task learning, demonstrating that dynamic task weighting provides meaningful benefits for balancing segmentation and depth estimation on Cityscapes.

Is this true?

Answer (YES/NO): NO